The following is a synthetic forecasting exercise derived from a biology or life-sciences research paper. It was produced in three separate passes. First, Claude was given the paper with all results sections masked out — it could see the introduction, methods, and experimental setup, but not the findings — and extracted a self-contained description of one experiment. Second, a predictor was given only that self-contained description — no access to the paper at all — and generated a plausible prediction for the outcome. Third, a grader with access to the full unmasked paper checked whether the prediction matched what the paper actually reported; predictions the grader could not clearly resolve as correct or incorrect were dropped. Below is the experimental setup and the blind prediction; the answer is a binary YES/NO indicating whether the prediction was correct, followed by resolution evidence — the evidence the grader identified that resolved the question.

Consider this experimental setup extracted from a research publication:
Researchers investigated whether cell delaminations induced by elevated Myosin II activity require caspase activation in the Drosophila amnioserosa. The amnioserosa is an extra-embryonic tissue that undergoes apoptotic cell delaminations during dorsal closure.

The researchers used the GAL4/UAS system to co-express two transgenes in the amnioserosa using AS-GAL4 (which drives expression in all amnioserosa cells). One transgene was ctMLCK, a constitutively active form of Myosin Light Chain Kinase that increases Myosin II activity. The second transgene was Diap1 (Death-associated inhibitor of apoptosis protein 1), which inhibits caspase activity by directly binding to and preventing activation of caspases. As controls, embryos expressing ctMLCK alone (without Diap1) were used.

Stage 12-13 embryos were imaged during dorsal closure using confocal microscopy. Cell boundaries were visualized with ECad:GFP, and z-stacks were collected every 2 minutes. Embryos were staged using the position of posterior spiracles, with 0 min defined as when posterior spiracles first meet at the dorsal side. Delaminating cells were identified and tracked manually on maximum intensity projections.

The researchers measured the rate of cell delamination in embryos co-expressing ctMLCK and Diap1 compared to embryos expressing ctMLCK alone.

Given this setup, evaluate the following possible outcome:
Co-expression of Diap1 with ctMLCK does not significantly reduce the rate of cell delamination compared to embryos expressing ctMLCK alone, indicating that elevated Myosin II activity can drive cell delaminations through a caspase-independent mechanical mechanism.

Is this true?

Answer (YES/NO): NO